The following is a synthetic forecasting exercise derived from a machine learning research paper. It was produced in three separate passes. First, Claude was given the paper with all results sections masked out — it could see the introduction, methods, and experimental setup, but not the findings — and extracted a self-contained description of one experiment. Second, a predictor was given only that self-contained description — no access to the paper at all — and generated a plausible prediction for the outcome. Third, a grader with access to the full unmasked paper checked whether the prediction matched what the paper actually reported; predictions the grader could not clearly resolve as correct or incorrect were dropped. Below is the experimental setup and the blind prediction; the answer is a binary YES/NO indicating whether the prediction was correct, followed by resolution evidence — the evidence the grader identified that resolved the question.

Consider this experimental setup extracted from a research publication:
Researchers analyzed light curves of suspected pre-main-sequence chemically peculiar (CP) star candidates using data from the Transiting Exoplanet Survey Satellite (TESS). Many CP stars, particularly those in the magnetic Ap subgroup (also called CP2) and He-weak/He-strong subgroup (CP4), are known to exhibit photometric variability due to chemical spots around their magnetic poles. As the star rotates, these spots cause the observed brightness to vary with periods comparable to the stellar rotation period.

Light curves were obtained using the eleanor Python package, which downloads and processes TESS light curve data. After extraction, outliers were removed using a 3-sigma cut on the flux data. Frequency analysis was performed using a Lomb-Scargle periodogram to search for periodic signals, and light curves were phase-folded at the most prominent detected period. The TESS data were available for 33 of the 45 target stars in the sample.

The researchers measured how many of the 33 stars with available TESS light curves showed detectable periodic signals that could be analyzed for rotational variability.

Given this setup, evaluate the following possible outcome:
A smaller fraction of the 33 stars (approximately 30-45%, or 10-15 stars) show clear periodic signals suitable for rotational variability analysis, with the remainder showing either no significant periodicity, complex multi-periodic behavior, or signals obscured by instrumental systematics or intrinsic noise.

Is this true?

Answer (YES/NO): YES